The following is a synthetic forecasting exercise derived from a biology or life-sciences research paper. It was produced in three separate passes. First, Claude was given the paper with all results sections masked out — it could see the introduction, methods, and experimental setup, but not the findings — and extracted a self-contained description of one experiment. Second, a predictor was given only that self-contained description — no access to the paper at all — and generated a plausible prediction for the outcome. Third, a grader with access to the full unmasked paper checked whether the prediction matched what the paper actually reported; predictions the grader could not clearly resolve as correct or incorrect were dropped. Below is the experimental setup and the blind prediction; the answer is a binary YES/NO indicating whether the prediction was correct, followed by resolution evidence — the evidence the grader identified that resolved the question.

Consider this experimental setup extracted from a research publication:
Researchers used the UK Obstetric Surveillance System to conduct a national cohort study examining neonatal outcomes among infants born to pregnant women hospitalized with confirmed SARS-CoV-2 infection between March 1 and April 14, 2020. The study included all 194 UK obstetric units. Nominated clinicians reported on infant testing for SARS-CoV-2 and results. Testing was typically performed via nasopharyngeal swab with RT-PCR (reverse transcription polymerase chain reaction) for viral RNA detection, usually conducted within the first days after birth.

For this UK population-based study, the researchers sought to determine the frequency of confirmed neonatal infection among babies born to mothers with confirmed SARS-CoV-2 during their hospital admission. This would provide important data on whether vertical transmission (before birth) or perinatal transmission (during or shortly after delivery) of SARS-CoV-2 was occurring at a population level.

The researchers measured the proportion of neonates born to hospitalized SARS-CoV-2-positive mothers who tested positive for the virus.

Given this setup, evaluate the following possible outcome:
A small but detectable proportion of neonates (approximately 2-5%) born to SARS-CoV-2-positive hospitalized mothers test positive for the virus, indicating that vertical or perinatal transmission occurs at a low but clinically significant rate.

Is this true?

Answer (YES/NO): YES